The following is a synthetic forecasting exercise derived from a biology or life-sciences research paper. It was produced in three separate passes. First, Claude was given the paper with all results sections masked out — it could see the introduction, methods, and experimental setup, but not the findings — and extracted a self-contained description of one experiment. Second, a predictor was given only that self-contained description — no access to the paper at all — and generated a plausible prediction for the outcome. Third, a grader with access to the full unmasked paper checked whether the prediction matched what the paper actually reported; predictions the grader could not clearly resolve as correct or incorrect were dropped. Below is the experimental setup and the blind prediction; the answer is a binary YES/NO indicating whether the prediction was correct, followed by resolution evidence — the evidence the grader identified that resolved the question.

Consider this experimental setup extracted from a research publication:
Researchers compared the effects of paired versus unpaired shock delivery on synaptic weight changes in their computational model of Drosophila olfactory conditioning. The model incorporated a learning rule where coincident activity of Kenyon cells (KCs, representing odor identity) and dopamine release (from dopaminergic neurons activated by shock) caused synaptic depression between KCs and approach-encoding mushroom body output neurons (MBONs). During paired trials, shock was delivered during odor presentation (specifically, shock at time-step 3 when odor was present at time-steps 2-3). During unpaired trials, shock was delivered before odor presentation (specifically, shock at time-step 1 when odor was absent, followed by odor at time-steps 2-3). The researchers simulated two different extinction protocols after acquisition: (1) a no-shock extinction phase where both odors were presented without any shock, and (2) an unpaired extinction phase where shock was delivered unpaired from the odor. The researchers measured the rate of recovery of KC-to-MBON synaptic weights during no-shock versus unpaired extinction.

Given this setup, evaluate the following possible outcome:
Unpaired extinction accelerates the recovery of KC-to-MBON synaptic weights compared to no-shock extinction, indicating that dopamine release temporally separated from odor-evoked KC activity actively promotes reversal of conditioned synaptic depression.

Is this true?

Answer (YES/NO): YES